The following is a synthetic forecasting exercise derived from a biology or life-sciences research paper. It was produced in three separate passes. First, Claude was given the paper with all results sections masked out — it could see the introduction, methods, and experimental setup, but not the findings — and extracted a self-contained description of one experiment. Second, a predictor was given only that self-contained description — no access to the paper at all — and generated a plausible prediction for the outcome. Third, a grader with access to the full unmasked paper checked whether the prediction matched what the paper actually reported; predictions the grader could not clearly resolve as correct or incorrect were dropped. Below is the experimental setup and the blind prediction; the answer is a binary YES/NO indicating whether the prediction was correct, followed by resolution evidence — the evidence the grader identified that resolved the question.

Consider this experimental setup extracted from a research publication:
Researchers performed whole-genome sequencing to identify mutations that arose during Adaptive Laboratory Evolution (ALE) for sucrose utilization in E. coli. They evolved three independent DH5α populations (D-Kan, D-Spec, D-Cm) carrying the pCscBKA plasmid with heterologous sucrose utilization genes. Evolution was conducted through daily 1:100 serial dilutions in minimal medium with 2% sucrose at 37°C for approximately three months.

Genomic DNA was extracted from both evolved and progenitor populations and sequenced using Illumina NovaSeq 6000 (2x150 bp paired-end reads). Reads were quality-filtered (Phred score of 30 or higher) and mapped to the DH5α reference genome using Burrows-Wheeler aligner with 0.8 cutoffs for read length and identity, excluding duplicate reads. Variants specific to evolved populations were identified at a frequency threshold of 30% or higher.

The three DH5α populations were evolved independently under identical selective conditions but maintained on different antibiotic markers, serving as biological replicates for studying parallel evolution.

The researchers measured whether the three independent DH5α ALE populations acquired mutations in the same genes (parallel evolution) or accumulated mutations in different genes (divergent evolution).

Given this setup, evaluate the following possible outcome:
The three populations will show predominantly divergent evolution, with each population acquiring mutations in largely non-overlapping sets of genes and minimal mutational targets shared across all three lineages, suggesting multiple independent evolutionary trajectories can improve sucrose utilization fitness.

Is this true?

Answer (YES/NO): NO